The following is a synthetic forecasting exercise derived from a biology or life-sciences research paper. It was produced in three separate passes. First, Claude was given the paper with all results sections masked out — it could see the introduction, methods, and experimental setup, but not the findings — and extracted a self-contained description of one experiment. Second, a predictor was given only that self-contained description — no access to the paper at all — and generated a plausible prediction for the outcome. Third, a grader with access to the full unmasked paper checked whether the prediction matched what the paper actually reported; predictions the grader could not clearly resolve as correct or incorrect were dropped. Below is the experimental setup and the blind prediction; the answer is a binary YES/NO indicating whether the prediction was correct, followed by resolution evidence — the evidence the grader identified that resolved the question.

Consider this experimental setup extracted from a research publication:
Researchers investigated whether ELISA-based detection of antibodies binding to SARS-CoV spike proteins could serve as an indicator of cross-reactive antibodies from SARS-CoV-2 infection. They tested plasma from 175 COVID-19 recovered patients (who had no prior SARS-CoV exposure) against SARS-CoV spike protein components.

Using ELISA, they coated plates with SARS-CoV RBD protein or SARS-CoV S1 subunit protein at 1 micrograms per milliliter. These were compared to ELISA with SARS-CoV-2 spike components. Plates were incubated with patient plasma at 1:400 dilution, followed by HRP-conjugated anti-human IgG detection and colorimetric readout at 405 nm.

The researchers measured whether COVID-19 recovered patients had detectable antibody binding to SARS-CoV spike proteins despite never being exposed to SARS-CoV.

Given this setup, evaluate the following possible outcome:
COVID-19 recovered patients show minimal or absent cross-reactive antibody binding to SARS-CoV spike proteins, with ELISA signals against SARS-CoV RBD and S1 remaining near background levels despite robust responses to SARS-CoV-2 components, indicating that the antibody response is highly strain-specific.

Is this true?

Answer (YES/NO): NO